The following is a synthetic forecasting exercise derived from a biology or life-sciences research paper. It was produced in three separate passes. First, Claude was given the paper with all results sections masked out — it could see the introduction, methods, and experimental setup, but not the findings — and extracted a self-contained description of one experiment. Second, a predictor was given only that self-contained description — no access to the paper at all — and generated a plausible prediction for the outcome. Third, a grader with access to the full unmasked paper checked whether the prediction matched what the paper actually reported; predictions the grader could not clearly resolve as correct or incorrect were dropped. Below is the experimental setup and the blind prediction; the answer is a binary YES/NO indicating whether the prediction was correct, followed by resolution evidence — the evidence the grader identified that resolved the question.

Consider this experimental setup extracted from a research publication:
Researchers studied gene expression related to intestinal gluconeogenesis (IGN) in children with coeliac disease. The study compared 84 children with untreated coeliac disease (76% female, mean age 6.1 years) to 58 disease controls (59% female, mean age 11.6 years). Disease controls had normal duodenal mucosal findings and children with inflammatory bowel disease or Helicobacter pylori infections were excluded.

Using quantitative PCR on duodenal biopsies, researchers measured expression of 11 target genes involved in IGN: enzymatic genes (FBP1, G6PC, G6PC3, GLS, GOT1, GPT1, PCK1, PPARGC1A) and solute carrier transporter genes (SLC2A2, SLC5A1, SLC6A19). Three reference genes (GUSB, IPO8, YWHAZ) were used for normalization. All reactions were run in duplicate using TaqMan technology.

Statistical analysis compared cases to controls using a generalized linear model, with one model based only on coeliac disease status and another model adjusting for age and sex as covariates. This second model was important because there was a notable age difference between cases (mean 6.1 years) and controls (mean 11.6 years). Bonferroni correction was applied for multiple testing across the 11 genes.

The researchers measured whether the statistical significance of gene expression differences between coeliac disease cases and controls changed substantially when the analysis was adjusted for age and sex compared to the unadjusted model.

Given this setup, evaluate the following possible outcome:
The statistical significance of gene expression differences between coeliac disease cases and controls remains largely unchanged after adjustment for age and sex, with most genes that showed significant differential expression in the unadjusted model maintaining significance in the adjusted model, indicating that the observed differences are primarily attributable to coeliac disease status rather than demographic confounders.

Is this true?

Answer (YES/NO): YES